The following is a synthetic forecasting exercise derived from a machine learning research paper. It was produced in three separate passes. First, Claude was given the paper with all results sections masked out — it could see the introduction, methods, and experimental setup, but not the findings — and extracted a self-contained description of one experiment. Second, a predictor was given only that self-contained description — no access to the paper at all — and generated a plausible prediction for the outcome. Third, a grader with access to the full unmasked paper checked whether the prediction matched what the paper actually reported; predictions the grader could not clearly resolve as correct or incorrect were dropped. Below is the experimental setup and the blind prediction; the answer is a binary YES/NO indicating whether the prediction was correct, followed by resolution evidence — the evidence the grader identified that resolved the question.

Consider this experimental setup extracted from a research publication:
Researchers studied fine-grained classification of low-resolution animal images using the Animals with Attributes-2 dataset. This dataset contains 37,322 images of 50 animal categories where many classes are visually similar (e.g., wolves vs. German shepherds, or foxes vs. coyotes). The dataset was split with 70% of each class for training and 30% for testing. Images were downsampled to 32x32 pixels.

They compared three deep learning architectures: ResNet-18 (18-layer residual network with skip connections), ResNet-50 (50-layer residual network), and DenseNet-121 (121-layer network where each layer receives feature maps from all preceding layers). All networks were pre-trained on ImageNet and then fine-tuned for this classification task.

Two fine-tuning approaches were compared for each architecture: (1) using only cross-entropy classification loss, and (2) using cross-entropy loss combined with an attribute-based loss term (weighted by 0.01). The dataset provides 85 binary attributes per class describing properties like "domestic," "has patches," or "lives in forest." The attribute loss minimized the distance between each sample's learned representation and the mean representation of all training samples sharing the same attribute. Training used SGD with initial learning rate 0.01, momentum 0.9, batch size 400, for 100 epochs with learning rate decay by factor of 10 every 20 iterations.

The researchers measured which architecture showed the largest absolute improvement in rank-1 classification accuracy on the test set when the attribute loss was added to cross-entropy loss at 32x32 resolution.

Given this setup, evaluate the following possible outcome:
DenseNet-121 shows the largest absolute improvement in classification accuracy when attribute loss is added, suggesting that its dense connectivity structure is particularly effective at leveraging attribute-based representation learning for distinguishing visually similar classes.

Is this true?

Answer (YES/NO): NO